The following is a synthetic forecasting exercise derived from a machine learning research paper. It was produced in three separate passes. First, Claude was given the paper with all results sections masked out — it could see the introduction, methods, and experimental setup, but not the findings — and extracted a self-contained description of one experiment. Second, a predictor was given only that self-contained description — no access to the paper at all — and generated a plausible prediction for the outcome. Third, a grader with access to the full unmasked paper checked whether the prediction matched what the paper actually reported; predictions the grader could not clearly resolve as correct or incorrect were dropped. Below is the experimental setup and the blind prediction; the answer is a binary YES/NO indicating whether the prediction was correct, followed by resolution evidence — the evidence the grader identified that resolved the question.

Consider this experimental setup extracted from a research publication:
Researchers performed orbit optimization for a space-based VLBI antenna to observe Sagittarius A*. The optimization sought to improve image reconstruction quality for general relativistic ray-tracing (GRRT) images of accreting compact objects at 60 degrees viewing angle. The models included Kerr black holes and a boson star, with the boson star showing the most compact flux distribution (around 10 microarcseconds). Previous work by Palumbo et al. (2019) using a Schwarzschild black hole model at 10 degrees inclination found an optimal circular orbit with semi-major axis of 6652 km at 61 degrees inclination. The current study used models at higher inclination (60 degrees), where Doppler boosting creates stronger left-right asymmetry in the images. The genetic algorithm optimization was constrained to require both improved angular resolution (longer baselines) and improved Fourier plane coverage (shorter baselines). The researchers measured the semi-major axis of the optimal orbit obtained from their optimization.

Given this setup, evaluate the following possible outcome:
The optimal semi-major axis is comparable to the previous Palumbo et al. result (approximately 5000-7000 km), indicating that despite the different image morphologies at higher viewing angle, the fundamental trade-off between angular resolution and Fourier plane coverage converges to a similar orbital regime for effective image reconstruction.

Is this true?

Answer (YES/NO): NO